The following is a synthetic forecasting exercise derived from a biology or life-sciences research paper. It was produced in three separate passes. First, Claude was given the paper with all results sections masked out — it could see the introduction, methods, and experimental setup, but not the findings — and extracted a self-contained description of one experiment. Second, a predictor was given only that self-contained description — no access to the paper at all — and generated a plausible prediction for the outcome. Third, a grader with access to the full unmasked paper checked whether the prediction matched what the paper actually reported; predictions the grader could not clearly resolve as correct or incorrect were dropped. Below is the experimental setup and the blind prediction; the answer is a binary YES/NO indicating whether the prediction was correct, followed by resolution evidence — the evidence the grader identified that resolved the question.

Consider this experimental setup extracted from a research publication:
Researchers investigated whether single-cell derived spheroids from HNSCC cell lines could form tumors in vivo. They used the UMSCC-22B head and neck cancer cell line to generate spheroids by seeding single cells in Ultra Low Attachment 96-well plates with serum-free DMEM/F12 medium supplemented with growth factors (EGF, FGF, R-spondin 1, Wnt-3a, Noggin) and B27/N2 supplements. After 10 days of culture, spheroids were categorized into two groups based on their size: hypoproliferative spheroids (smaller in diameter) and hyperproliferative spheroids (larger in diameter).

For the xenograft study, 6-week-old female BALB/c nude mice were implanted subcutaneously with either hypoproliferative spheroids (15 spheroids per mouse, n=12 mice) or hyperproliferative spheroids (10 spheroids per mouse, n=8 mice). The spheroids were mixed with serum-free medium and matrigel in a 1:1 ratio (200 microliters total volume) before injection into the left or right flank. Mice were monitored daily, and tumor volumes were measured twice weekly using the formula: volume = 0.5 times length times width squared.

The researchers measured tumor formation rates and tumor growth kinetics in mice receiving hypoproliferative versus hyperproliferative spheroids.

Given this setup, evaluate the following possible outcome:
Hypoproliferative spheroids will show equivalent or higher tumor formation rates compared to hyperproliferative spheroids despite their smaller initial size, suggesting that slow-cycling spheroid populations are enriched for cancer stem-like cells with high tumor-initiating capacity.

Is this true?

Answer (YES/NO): NO